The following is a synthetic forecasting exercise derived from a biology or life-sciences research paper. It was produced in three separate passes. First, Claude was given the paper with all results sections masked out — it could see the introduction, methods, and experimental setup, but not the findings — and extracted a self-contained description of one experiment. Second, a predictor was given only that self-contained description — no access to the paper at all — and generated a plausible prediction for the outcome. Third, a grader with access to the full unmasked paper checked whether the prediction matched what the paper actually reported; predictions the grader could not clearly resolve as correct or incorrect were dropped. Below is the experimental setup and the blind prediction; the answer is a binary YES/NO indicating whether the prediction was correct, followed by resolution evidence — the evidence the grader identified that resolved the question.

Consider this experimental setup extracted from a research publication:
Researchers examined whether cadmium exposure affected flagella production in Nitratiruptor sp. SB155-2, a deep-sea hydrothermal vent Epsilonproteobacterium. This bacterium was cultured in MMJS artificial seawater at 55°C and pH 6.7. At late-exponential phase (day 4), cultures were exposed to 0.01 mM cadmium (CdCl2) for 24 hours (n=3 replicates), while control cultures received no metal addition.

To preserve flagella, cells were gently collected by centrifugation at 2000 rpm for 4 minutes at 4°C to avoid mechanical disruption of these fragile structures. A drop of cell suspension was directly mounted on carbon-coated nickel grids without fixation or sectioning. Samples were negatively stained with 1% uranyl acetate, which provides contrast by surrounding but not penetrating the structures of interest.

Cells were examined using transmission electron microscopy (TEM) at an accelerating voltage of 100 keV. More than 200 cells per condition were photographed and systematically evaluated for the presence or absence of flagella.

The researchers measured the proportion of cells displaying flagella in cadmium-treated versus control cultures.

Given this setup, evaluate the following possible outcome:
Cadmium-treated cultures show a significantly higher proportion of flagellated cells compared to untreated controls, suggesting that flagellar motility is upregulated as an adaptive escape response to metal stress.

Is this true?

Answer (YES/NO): YES